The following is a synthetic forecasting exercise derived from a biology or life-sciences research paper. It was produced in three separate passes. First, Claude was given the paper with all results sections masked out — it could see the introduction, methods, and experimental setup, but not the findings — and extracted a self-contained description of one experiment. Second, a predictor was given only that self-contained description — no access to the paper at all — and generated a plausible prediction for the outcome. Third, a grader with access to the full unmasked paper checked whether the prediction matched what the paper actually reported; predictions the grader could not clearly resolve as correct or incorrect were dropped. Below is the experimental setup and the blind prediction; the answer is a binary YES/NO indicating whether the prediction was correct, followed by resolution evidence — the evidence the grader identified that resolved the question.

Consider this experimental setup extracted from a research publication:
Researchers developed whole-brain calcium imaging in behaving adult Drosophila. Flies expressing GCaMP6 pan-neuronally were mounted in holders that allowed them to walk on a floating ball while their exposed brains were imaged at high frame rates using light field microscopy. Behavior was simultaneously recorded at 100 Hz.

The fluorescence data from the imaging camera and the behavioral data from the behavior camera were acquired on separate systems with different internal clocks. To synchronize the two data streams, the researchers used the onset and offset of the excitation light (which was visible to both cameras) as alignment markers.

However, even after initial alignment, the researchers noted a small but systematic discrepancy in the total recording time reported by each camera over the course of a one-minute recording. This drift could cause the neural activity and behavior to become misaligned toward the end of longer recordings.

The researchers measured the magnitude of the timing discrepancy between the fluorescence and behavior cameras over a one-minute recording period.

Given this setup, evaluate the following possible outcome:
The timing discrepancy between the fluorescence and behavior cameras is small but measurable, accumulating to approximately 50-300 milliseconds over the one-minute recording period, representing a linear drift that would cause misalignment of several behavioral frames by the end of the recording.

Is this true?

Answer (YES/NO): NO